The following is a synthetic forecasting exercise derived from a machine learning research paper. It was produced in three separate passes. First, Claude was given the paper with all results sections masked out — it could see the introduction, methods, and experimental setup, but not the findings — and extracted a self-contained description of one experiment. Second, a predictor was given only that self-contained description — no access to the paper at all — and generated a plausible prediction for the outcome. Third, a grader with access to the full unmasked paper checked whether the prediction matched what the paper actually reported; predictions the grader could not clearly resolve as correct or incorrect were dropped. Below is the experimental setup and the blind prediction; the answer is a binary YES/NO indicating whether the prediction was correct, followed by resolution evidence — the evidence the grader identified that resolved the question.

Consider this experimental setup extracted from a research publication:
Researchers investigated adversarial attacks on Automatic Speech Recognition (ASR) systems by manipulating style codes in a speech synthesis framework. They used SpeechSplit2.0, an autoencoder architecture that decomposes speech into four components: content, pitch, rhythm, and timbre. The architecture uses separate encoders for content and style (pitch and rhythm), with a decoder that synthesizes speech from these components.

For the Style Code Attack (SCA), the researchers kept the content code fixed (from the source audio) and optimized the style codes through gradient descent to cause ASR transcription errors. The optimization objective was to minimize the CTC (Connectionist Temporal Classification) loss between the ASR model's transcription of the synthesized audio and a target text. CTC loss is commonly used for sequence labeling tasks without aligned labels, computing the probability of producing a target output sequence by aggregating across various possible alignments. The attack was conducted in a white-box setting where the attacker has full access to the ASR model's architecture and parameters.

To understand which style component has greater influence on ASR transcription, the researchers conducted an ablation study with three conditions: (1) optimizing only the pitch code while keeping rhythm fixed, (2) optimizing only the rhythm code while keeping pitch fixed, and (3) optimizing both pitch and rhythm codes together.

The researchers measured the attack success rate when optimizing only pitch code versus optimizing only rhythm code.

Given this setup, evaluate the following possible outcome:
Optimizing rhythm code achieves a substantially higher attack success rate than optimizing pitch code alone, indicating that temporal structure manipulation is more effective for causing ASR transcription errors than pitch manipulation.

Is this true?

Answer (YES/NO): YES